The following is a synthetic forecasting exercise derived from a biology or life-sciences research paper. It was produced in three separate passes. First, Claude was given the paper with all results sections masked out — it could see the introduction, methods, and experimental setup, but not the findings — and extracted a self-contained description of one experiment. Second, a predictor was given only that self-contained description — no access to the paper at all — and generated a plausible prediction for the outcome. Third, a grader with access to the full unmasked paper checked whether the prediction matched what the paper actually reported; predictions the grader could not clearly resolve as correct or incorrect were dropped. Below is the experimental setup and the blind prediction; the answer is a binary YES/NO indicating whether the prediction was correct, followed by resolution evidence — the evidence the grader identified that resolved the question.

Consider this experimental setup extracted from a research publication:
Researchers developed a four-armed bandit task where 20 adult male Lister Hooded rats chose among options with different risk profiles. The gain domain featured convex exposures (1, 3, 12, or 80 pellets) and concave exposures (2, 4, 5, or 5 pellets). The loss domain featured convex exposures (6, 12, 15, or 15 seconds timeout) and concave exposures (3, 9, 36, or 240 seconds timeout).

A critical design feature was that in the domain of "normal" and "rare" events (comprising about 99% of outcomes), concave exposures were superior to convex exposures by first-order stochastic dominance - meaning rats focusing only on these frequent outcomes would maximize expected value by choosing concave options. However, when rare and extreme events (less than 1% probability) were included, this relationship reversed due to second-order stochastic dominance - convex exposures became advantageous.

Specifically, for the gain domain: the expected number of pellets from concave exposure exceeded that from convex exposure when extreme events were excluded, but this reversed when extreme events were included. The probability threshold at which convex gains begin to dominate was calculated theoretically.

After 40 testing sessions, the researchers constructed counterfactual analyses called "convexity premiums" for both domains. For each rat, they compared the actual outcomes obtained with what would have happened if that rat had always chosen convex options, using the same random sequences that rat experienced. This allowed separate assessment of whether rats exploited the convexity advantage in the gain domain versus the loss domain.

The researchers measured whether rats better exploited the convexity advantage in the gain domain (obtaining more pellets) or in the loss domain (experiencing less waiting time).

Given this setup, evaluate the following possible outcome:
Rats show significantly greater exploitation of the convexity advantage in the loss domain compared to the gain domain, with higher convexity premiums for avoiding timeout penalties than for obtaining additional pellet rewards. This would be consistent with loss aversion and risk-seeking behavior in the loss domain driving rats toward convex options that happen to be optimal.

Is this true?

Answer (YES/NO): YES